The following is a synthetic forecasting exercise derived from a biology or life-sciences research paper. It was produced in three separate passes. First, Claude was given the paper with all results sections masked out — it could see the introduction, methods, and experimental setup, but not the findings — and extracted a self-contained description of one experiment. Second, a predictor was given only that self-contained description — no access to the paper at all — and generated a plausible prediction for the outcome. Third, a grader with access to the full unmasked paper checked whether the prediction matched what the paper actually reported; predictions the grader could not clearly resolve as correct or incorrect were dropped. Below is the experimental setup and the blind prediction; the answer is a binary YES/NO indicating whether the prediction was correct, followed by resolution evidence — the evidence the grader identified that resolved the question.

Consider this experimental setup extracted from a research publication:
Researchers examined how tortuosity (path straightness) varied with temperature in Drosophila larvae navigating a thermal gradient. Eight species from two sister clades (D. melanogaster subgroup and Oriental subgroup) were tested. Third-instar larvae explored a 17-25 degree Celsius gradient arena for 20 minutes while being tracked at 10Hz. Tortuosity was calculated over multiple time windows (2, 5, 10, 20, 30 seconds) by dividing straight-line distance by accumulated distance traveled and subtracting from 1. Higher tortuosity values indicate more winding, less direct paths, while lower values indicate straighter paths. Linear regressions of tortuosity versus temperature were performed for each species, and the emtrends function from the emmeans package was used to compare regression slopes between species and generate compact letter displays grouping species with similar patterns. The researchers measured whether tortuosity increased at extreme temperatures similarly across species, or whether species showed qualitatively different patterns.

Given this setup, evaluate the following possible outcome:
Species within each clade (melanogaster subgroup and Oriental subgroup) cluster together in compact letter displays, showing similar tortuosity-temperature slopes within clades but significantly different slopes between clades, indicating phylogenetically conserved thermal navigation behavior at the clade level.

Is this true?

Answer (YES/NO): YES